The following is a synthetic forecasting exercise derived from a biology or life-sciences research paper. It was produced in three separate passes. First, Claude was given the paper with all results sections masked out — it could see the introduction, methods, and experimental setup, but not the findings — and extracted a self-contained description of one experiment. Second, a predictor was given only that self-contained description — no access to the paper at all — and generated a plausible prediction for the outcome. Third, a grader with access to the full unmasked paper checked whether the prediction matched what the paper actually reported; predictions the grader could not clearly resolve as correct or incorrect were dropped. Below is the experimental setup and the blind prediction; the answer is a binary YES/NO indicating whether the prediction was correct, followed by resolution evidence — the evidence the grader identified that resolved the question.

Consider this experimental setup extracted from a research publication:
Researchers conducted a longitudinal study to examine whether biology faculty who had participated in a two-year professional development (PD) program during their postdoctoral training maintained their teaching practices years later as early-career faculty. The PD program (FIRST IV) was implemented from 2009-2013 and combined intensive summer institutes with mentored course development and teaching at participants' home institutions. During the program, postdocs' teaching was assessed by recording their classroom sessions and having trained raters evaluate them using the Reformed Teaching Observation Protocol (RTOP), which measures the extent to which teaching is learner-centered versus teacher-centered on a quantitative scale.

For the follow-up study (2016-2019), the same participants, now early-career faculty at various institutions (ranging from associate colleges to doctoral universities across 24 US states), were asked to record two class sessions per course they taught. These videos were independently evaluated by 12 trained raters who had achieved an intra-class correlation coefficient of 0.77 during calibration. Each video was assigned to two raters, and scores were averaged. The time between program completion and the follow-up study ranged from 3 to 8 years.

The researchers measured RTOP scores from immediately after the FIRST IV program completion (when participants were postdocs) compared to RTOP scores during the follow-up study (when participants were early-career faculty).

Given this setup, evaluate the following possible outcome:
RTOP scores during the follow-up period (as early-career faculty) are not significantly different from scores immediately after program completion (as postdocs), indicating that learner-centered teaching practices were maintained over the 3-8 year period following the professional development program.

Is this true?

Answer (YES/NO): YES